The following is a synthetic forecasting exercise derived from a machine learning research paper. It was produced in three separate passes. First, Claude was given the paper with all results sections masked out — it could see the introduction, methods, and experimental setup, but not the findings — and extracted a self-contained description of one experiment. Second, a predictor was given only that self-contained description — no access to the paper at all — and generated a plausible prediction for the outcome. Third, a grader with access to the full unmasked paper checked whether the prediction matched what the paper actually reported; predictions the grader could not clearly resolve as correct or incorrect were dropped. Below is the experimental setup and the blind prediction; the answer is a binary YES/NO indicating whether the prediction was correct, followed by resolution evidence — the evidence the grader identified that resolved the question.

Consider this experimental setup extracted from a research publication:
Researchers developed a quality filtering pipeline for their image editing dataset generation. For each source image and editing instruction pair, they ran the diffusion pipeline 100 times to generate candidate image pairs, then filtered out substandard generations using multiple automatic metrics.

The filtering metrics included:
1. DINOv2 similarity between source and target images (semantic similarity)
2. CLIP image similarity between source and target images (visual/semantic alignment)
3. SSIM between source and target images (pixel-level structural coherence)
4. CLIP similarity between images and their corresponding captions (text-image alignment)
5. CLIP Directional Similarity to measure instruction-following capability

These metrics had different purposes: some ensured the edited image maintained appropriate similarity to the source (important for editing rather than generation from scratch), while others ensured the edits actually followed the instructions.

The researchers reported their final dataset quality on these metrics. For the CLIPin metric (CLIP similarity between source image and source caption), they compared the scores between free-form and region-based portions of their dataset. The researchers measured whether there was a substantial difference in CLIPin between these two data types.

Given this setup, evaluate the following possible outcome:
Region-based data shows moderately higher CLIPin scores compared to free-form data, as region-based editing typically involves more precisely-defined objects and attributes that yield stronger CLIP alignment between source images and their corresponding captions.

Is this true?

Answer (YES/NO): NO